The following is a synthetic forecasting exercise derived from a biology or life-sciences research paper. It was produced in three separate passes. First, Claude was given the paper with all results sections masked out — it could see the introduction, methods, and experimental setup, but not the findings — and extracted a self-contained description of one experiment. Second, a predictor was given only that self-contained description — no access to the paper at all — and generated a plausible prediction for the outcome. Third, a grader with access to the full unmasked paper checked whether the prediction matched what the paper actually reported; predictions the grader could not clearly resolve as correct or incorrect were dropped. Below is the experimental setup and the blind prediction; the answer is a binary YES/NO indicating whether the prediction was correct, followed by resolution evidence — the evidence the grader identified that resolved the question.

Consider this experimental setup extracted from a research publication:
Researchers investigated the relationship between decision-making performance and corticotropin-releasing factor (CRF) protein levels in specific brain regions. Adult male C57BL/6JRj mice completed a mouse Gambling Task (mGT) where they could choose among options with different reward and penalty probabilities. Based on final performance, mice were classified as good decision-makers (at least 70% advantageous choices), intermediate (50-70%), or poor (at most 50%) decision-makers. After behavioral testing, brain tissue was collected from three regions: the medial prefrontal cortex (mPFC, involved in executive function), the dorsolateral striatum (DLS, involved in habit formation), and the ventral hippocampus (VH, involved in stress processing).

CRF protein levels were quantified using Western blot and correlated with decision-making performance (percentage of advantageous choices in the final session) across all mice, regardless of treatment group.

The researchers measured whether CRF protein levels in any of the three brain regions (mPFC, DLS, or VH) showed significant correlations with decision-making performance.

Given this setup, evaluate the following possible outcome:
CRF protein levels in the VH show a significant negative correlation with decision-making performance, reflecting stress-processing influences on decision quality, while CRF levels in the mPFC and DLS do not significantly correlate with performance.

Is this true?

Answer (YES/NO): NO